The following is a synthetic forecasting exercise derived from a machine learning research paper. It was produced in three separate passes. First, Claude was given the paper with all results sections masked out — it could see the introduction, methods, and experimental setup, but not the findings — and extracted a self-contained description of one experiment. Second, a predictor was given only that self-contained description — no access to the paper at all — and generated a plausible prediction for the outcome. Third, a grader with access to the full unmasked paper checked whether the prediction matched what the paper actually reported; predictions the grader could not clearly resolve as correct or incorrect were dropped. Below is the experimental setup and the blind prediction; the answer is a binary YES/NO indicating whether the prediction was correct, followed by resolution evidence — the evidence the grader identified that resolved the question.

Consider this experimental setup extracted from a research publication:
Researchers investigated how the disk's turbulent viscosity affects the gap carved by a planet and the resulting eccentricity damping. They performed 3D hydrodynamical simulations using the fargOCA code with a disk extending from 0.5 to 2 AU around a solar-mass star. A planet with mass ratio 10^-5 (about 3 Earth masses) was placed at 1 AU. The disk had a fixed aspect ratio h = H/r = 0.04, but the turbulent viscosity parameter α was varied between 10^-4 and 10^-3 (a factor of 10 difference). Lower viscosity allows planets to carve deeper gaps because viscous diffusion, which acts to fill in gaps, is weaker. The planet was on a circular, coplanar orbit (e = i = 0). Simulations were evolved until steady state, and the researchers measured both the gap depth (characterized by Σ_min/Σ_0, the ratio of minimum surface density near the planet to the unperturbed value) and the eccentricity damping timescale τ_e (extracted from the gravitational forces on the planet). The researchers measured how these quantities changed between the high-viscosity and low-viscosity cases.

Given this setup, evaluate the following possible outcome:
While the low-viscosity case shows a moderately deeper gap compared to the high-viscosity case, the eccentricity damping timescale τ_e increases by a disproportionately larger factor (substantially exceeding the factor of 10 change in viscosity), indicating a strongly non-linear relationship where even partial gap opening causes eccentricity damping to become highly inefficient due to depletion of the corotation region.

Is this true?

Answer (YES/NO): NO